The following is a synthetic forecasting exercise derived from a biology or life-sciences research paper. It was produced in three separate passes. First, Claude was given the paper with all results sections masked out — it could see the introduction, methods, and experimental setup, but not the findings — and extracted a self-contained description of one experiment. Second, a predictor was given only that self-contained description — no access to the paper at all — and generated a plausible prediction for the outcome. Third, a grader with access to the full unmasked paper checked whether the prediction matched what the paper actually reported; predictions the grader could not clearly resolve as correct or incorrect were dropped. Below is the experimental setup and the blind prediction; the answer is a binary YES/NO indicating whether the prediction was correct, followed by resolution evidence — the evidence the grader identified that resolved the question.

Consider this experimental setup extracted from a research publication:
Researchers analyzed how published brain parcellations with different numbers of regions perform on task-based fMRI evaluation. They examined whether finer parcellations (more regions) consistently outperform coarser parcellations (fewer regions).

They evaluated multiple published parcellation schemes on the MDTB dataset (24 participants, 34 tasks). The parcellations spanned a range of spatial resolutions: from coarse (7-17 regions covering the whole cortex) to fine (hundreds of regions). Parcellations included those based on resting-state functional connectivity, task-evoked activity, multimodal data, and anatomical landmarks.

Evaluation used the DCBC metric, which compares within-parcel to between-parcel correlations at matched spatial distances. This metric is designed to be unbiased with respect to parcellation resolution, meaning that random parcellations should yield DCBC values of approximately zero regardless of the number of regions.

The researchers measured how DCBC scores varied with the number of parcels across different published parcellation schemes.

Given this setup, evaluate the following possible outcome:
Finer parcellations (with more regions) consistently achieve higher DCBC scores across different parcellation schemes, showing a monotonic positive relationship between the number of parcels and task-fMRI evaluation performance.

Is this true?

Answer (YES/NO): NO